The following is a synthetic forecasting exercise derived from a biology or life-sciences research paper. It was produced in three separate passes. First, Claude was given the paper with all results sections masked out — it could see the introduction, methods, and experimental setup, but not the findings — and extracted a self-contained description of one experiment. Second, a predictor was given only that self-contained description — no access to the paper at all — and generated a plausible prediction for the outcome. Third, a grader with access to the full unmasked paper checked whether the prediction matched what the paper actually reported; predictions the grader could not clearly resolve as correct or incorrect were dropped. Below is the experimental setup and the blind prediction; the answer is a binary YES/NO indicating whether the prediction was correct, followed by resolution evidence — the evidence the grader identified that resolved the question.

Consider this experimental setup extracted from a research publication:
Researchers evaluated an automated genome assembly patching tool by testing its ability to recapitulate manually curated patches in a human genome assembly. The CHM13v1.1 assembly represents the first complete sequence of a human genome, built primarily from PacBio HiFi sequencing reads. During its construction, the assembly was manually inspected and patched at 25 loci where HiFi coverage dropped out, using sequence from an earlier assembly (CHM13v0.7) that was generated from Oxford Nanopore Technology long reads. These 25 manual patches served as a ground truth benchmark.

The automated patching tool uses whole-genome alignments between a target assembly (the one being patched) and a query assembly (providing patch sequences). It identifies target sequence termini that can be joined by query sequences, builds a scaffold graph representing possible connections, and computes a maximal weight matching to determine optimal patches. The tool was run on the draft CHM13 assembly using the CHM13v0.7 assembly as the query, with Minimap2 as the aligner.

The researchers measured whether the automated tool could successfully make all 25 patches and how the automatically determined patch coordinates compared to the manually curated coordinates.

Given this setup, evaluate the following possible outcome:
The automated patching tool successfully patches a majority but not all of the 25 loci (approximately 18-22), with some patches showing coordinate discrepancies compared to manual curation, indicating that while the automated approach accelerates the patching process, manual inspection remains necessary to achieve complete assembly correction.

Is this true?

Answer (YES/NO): NO